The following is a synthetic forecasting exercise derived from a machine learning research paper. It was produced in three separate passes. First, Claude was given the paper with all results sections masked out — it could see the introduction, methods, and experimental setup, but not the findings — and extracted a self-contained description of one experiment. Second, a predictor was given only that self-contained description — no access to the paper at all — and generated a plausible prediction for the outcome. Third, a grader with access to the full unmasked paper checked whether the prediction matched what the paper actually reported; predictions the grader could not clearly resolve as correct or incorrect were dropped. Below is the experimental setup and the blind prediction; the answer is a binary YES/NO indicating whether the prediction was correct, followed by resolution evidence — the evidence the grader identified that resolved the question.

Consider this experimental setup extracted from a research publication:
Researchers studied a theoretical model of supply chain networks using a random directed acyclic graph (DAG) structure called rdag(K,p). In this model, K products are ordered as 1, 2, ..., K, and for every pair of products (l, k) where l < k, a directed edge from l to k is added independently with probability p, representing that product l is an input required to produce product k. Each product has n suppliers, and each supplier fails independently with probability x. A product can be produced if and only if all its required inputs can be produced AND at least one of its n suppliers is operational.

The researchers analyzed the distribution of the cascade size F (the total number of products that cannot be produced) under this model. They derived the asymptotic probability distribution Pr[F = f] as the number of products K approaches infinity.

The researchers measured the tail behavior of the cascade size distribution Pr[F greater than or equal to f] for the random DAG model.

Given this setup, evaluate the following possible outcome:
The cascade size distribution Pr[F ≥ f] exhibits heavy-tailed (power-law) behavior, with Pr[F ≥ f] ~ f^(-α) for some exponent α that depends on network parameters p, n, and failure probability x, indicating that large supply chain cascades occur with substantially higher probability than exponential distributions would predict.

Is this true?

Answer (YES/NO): NO